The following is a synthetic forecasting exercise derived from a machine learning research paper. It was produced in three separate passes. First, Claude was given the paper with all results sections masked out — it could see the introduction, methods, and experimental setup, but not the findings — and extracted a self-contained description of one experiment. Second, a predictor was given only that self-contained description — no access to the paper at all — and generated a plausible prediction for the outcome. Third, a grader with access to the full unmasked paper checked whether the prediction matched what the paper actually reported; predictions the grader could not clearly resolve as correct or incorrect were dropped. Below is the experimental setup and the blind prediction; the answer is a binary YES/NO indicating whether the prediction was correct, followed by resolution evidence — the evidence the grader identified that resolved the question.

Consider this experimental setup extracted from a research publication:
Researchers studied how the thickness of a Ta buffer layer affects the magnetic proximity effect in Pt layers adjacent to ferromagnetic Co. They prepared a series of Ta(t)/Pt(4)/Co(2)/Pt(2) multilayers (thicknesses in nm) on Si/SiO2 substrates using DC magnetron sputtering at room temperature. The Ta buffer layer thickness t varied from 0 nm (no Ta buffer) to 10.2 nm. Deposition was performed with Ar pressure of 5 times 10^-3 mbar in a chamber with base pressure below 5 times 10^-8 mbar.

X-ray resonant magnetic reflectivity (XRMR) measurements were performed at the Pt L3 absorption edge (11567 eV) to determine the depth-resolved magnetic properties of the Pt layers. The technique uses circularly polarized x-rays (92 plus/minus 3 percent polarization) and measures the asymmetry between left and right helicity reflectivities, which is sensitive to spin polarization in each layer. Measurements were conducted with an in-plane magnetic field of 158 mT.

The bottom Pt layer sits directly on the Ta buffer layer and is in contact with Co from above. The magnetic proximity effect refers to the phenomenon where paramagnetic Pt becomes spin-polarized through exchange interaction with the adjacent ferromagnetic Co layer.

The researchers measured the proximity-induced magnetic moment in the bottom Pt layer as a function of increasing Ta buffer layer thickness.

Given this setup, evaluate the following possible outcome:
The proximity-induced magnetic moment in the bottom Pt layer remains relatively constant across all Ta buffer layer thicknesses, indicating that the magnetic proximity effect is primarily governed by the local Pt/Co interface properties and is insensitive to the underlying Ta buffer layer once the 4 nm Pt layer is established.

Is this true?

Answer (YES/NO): NO